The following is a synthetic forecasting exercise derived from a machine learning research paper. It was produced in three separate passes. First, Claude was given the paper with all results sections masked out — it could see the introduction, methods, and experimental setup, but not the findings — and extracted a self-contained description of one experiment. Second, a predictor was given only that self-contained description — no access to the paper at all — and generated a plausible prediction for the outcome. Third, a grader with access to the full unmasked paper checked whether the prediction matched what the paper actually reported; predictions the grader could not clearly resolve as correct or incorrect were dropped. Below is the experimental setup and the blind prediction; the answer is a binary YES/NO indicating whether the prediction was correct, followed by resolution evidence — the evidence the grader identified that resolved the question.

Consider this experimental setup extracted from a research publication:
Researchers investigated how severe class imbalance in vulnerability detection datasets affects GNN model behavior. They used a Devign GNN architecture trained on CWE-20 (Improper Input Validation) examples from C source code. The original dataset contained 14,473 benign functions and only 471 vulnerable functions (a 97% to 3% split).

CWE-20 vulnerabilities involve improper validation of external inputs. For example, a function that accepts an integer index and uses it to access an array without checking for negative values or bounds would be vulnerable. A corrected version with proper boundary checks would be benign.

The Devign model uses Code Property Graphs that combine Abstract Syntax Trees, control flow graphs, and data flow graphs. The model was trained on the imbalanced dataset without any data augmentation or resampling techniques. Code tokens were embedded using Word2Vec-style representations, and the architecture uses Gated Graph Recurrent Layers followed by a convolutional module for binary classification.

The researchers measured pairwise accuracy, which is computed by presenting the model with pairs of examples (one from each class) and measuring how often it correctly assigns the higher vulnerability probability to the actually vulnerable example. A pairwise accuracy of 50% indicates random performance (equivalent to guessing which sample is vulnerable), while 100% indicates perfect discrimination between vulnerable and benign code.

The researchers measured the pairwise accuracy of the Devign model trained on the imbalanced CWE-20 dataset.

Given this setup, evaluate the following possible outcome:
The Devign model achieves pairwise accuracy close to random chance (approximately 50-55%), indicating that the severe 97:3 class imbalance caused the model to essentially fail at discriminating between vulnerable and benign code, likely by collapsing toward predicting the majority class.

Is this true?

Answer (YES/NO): NO